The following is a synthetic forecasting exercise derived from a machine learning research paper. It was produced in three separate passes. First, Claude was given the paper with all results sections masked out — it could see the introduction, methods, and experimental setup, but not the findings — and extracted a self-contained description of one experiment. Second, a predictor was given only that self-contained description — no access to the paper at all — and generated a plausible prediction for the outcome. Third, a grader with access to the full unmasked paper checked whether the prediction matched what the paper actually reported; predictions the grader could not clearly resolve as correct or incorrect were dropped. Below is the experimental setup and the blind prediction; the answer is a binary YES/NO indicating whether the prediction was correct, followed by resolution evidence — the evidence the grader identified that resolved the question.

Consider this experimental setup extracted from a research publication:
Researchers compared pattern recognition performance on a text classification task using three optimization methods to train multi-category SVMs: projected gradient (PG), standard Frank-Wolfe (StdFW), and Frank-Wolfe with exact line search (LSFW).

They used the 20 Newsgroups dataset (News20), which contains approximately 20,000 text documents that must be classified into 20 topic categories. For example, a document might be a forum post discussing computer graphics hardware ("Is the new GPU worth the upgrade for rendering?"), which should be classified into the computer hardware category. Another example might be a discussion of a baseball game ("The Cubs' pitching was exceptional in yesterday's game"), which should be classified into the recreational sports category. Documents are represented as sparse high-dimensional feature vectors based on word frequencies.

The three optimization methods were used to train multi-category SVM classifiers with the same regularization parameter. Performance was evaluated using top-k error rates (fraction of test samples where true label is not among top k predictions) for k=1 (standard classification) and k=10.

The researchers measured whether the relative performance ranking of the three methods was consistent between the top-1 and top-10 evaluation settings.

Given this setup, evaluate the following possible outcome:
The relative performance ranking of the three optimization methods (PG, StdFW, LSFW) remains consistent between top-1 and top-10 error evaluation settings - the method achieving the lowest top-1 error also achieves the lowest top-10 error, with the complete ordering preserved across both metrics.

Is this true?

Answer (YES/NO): NO